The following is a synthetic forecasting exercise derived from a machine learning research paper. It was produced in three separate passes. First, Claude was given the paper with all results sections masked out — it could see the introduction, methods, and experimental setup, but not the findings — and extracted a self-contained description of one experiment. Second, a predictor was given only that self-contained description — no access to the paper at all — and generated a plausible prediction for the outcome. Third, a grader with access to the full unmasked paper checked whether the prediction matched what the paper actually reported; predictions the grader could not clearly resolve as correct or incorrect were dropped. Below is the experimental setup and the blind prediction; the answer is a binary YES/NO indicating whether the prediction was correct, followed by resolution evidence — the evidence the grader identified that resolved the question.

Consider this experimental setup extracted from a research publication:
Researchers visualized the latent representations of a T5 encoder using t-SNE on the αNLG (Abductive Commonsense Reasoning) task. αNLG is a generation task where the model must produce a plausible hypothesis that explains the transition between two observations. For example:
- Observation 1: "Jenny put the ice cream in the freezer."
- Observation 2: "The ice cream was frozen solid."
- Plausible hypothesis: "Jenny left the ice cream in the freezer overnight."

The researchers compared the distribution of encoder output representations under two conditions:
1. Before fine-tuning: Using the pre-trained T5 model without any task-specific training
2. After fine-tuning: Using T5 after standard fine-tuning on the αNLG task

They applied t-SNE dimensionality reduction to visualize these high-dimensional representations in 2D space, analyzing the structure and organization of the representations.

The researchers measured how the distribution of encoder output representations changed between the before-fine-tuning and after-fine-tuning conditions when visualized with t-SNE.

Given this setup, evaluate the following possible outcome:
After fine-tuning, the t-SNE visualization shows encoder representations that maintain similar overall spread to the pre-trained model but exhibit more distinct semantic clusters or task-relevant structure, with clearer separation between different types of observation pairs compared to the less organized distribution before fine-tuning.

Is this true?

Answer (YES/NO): NO